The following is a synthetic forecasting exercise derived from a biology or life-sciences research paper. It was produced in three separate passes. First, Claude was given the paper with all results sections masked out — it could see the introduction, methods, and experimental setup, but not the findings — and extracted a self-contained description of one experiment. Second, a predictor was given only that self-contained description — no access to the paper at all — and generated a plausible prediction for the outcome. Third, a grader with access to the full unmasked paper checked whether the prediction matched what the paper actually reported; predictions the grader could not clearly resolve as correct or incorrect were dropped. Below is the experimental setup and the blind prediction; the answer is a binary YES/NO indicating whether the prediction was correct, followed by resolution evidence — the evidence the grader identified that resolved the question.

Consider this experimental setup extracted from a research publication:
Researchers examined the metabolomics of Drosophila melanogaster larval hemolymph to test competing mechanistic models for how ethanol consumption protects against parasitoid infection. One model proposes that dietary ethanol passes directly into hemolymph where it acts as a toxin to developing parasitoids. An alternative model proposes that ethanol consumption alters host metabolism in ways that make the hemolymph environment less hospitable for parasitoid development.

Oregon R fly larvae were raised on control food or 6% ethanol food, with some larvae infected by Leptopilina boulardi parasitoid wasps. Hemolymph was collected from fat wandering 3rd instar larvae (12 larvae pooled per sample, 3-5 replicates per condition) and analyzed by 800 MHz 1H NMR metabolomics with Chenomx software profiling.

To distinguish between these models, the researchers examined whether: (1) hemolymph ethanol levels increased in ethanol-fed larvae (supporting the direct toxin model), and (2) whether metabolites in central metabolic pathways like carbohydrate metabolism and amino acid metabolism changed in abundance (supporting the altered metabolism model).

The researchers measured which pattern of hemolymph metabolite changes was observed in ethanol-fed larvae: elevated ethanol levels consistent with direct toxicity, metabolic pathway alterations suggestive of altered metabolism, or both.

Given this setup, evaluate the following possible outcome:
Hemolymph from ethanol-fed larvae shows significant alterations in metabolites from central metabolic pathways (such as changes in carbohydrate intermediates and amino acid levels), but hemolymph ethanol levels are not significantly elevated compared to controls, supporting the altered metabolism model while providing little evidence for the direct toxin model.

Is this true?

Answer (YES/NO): YES